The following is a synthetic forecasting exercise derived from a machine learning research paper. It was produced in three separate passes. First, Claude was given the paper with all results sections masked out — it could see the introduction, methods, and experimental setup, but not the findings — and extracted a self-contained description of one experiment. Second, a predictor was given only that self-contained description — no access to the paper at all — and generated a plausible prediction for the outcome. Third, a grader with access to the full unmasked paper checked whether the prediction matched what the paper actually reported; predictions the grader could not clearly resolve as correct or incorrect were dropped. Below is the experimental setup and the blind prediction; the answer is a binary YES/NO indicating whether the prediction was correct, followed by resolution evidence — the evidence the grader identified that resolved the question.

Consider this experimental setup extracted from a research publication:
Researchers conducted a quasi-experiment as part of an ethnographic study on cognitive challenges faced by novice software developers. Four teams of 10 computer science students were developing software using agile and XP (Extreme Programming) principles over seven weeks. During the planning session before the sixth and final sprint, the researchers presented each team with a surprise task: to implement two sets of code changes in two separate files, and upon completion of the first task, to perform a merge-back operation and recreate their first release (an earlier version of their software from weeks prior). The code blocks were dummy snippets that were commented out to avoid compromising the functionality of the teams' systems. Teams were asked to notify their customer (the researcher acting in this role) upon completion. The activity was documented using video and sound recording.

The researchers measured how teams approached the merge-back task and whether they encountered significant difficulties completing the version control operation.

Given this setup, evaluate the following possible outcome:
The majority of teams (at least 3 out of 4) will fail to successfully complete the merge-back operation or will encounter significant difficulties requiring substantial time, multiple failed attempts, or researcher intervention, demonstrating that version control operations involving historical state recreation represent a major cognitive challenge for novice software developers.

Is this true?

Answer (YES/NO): YES